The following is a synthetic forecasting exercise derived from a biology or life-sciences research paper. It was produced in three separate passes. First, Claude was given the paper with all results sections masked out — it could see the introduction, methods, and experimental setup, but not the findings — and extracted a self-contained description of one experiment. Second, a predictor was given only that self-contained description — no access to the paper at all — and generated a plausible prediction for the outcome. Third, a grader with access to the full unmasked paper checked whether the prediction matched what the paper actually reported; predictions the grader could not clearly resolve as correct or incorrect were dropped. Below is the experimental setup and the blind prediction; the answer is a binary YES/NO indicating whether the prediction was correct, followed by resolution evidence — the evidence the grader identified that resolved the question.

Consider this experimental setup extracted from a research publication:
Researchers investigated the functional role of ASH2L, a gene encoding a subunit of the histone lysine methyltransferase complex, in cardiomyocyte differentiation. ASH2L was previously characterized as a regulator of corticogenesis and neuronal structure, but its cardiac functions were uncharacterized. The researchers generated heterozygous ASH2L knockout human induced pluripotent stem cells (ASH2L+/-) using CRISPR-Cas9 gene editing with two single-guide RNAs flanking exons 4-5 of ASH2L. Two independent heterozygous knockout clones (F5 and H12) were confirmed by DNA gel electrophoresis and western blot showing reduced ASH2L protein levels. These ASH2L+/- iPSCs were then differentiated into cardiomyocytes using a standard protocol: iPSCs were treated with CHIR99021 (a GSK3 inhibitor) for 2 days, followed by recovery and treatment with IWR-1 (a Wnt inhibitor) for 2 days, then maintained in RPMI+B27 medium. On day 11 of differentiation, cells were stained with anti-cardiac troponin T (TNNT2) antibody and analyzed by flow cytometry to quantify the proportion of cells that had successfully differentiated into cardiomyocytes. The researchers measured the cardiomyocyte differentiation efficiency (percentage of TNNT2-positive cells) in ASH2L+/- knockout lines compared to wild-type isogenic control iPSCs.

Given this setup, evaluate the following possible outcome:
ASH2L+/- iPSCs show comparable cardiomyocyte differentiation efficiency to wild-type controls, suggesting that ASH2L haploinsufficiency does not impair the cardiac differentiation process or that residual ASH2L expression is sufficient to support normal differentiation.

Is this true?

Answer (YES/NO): NO